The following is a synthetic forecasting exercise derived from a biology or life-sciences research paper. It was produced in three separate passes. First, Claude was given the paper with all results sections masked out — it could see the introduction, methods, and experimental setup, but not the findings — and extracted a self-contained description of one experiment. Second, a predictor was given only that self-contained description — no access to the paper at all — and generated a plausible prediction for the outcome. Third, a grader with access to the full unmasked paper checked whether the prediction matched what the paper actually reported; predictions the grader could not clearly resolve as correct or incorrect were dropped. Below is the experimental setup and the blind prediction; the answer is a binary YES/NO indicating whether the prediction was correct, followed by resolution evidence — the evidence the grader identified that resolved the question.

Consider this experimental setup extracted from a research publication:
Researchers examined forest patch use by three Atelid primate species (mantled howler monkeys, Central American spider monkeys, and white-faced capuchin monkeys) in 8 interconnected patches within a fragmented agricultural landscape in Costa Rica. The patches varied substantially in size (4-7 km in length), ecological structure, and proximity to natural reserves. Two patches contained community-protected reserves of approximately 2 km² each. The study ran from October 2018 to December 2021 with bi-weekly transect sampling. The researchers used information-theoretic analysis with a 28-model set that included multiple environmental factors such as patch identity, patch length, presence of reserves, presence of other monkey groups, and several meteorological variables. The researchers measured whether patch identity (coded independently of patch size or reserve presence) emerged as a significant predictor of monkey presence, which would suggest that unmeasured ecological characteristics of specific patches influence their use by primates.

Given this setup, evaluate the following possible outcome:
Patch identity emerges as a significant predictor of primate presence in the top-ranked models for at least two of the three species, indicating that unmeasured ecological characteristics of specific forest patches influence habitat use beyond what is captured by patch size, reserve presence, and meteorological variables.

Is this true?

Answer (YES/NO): NO